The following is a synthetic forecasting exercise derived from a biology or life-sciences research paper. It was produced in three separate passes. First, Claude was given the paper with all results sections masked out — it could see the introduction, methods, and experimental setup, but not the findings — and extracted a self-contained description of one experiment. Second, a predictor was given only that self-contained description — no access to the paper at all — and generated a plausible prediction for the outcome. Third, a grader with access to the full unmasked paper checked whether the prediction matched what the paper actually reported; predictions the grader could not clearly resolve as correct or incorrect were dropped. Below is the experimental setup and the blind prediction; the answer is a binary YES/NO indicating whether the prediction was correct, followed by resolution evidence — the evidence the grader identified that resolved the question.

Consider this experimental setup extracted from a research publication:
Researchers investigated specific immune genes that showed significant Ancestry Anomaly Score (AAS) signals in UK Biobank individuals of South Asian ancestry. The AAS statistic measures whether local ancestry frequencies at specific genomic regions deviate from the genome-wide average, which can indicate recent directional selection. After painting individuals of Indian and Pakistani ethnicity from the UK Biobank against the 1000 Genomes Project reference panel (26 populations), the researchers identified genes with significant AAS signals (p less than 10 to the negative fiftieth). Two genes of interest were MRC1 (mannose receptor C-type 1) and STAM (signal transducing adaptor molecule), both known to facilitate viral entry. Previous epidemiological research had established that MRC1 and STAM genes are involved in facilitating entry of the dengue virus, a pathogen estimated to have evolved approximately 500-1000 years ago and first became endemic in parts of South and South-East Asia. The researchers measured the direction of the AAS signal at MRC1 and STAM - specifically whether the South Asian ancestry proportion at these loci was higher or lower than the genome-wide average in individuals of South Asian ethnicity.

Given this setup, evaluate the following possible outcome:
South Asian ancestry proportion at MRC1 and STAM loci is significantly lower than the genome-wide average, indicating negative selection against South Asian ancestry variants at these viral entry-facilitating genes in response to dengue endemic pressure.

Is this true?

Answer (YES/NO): NO